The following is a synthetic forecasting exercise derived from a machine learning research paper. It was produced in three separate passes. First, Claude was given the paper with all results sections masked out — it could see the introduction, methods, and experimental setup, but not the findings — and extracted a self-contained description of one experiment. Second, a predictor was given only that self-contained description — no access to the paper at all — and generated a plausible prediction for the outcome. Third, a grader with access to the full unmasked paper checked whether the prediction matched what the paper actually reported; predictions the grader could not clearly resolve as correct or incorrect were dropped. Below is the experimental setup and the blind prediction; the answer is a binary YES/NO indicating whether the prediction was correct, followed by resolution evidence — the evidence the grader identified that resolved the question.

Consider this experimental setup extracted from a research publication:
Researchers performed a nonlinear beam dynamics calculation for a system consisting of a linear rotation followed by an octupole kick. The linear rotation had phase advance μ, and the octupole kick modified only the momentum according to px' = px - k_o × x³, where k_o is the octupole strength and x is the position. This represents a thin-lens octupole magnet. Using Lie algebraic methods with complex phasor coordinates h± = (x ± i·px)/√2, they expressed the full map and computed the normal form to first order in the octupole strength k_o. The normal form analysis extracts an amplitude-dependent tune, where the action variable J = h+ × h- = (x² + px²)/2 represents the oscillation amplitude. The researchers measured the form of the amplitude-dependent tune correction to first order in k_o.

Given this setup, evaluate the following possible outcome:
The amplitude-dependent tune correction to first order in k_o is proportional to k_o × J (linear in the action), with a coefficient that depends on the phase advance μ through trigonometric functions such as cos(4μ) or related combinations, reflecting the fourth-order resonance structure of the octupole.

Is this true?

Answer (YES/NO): NO